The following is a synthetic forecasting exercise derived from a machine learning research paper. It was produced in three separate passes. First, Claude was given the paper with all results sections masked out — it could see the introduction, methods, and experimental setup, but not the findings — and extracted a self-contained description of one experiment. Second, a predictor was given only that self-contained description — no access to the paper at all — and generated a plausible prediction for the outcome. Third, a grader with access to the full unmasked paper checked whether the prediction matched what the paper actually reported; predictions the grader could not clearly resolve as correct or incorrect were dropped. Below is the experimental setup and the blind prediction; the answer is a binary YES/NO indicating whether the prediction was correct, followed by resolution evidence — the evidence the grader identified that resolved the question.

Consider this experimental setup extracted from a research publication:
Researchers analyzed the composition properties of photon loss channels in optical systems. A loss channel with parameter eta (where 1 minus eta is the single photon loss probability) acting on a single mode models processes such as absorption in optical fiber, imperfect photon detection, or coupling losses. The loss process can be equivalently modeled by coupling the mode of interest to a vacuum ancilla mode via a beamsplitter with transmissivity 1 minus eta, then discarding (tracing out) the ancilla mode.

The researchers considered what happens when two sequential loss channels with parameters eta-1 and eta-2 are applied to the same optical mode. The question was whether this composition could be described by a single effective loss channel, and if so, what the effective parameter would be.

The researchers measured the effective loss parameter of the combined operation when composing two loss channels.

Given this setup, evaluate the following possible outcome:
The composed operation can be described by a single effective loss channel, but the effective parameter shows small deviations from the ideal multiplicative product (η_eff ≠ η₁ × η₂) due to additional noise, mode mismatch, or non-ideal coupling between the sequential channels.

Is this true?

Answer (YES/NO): NO